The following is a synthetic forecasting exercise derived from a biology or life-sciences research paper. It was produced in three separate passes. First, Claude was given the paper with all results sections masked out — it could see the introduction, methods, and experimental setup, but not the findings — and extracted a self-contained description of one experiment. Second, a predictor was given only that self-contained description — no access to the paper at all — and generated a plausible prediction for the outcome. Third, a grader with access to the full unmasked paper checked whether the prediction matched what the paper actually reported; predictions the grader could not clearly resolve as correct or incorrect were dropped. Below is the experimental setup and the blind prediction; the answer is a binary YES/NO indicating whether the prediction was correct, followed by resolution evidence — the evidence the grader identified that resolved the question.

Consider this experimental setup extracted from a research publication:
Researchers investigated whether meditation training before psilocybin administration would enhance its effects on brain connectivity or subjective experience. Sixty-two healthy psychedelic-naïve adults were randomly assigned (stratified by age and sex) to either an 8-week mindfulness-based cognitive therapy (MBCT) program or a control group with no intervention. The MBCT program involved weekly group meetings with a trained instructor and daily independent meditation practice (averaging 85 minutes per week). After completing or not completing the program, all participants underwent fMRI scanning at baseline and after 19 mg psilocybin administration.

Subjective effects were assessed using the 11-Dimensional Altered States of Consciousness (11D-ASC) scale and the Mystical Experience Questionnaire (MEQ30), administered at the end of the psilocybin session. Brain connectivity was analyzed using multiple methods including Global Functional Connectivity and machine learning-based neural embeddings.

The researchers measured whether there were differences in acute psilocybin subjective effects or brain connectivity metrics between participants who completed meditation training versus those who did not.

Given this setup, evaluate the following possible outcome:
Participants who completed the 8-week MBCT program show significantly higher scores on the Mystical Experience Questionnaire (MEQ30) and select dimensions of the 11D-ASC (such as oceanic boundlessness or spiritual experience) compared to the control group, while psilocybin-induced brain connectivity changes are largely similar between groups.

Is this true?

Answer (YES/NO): NO